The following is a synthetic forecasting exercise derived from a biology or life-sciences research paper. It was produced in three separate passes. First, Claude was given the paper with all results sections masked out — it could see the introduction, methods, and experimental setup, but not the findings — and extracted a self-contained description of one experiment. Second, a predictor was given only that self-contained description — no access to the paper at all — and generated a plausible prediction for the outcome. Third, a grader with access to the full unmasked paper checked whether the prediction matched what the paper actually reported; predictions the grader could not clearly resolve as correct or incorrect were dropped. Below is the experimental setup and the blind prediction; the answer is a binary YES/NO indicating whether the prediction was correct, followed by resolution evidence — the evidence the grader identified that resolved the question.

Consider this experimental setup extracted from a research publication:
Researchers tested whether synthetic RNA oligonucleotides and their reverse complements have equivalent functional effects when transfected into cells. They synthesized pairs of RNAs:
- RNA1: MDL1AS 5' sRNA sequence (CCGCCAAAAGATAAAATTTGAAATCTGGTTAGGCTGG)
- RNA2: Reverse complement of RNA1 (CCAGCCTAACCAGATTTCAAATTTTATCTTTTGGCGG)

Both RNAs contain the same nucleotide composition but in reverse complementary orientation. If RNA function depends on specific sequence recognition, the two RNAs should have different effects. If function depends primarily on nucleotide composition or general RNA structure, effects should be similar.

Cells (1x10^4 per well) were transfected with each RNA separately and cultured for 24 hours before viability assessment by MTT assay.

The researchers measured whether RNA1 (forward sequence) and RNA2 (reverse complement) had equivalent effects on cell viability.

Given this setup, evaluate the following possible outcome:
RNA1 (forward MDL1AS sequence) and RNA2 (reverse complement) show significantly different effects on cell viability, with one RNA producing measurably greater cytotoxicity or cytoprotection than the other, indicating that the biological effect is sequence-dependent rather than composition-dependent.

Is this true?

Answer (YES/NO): YES